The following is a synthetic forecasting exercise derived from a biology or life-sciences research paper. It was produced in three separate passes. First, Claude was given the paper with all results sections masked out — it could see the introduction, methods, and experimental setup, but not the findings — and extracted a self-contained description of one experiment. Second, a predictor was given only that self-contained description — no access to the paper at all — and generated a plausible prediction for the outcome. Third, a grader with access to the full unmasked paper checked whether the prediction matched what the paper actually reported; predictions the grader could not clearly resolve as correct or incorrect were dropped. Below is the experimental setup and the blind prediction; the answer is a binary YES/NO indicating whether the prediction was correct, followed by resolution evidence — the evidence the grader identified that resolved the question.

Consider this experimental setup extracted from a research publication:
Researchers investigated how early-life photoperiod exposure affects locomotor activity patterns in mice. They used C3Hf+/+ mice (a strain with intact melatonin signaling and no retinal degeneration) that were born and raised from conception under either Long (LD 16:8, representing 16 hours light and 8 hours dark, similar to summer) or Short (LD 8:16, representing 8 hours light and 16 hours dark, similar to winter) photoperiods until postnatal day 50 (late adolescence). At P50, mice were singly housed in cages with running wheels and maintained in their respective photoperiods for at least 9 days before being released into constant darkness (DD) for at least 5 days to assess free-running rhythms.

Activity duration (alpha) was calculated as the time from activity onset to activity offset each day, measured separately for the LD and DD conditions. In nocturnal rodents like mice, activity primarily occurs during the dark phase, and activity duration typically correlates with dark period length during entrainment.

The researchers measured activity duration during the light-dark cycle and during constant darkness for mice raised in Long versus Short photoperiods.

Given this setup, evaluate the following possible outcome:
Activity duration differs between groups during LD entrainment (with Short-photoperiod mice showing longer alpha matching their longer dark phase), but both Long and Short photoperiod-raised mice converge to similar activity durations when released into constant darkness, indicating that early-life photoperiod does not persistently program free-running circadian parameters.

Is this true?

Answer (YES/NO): NO